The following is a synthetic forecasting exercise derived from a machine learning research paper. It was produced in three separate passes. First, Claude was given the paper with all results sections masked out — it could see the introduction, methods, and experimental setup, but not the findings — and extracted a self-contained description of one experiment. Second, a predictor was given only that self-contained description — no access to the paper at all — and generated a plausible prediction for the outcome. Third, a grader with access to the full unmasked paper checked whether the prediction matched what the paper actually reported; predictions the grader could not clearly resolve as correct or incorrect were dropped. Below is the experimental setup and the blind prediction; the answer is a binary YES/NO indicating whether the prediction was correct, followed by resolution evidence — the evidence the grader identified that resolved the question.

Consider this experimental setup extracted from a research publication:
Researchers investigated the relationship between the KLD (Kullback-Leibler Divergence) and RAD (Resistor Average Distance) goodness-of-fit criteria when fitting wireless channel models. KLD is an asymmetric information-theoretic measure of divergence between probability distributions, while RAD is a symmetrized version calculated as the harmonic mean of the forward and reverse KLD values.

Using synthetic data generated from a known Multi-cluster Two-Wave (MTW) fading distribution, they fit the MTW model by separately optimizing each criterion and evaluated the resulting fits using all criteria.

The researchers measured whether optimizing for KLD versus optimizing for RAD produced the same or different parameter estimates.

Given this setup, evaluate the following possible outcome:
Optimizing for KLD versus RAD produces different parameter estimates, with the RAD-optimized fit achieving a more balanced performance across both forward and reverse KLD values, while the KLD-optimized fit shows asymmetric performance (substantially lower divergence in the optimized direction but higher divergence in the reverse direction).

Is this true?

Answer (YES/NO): NO